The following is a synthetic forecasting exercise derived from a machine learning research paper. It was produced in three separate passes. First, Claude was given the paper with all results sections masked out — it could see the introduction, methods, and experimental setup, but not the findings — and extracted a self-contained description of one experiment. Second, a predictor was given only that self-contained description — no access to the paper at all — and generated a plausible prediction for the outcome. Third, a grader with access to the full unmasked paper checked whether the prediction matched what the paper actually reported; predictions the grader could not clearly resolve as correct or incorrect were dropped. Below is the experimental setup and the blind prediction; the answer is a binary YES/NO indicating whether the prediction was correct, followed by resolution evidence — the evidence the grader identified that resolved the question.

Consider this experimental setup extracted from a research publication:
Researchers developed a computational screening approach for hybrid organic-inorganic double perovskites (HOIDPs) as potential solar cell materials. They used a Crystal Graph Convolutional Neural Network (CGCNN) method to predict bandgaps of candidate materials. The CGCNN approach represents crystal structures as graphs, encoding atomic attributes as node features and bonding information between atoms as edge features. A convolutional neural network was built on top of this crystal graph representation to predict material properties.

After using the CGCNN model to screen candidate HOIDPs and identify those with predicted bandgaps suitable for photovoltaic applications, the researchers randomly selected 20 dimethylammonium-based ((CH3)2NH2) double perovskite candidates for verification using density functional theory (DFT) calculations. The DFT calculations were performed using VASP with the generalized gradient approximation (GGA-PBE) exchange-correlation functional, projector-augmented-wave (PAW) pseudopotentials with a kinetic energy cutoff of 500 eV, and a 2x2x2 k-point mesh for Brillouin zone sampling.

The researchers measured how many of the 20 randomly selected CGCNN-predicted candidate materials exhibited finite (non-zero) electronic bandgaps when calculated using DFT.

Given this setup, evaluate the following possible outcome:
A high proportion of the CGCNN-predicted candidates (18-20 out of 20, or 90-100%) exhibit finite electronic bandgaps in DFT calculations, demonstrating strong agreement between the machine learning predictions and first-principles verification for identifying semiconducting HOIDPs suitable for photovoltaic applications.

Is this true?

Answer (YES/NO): NO